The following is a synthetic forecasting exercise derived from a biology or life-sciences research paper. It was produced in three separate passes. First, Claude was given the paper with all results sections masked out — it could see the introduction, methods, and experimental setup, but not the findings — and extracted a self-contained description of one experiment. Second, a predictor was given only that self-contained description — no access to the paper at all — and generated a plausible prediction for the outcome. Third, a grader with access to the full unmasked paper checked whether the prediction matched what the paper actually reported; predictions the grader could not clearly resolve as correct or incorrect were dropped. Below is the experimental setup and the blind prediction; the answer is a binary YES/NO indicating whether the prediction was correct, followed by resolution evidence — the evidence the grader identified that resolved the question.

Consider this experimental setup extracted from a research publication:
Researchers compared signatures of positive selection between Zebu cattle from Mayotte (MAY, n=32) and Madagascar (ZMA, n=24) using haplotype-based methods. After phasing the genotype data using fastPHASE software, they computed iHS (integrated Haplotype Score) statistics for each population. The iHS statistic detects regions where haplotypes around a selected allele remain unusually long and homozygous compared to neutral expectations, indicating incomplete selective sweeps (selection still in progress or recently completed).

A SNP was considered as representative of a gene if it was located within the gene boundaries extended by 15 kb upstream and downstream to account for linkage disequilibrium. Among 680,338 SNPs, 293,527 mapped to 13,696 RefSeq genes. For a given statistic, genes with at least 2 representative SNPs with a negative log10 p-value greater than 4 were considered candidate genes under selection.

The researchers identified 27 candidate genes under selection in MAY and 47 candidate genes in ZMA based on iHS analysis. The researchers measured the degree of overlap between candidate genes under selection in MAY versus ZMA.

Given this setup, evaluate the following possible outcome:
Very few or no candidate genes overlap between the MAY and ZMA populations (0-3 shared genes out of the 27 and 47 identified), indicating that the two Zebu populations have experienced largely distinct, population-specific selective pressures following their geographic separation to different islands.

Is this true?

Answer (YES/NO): NO